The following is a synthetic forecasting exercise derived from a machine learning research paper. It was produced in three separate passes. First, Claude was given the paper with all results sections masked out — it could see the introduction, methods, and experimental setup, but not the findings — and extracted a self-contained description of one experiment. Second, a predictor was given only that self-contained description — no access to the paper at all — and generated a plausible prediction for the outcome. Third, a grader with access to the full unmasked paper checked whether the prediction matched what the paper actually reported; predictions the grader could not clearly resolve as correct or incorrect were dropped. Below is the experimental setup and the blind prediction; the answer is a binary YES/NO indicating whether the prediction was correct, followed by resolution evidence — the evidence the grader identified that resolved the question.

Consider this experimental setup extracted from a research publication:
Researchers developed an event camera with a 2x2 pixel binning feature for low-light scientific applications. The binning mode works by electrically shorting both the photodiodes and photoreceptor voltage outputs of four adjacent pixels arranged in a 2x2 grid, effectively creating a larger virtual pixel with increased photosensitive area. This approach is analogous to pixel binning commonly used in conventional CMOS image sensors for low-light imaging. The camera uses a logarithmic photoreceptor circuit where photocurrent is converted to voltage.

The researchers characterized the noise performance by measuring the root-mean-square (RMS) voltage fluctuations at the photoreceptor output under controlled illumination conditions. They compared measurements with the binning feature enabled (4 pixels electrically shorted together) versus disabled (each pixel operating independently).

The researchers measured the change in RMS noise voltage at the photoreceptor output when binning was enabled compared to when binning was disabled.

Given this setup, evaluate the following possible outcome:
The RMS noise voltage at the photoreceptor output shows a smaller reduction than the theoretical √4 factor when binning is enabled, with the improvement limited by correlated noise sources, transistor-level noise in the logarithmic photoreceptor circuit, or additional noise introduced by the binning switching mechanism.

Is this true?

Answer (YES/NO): NO